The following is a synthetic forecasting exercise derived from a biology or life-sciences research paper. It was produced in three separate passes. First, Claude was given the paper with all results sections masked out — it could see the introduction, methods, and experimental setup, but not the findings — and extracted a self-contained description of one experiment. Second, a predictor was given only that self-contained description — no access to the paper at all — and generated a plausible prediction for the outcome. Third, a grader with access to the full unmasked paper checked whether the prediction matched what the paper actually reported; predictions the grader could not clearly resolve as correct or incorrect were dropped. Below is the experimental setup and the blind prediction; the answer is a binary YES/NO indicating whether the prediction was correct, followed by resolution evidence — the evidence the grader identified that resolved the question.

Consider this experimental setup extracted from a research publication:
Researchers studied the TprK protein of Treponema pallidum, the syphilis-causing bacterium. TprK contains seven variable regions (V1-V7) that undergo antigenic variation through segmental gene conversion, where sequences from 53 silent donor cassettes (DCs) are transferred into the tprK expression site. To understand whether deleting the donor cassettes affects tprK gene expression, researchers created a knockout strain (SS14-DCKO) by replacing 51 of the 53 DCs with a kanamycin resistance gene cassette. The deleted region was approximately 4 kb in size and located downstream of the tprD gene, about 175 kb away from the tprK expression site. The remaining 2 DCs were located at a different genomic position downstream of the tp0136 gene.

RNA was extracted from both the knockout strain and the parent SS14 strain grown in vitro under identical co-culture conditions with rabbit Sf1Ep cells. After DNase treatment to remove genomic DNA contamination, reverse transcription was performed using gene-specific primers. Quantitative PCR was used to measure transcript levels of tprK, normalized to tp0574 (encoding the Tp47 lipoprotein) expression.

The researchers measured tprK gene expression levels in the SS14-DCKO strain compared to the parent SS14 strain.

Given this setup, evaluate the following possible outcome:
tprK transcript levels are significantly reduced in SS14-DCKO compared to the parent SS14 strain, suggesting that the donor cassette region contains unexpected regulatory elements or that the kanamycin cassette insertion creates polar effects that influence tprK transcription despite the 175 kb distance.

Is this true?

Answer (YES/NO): NO